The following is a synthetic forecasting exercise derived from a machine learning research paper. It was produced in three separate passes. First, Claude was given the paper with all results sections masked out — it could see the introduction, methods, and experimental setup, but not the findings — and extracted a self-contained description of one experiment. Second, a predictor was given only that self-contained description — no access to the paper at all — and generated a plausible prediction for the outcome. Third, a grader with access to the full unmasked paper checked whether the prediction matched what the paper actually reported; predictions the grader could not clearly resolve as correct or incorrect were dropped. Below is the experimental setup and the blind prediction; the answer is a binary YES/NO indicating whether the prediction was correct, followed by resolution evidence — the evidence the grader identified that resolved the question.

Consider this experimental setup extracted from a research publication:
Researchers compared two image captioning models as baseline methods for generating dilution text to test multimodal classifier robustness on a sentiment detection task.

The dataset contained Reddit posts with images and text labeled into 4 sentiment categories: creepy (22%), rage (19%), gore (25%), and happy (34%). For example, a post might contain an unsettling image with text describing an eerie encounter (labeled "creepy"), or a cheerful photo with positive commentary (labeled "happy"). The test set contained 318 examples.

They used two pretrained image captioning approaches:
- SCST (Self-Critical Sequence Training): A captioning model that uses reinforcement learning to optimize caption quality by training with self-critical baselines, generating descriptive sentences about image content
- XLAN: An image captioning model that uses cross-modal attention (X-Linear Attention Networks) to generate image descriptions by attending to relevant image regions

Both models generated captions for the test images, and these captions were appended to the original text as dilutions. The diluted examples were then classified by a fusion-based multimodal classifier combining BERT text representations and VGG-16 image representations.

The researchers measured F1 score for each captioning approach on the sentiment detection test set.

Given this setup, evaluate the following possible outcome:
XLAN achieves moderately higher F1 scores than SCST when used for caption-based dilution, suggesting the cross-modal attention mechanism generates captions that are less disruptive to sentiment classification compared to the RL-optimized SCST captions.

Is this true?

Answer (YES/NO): NO